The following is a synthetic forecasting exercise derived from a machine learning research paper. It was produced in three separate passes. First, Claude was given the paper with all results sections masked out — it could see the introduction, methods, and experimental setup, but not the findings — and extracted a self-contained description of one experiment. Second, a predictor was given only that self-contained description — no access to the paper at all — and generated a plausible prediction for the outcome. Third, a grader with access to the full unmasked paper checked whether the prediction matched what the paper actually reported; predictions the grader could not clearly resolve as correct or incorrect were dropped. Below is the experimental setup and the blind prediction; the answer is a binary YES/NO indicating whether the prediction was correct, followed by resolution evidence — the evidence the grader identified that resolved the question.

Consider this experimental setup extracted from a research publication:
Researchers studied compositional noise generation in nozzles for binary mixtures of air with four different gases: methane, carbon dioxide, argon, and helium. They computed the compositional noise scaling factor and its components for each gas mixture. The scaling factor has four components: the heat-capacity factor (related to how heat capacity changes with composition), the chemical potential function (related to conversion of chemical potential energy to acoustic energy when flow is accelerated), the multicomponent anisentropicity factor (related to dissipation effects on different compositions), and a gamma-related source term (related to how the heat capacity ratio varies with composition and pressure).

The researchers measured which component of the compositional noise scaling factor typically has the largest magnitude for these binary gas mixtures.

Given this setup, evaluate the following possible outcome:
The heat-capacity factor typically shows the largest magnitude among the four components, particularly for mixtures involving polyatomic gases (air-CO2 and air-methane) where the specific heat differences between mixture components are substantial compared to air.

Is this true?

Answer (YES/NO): NO